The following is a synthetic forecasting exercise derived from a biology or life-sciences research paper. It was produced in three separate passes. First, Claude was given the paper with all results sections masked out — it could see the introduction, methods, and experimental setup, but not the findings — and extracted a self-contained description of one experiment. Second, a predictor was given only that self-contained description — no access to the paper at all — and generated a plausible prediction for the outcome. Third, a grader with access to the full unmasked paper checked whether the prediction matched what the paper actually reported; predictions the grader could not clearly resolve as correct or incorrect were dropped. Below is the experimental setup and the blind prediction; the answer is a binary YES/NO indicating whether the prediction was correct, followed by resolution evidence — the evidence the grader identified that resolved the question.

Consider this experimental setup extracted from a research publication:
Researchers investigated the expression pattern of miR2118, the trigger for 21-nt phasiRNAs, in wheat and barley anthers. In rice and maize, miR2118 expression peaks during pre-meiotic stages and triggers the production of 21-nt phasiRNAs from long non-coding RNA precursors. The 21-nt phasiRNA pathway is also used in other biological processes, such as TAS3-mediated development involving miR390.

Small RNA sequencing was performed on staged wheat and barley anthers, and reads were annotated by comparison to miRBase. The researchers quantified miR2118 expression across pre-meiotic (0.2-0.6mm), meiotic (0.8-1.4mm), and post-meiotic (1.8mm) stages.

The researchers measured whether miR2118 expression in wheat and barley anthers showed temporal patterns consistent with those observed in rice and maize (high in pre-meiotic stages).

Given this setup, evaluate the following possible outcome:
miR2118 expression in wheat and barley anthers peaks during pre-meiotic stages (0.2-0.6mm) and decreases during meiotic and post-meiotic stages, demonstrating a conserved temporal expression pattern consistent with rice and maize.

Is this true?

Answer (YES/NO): YES